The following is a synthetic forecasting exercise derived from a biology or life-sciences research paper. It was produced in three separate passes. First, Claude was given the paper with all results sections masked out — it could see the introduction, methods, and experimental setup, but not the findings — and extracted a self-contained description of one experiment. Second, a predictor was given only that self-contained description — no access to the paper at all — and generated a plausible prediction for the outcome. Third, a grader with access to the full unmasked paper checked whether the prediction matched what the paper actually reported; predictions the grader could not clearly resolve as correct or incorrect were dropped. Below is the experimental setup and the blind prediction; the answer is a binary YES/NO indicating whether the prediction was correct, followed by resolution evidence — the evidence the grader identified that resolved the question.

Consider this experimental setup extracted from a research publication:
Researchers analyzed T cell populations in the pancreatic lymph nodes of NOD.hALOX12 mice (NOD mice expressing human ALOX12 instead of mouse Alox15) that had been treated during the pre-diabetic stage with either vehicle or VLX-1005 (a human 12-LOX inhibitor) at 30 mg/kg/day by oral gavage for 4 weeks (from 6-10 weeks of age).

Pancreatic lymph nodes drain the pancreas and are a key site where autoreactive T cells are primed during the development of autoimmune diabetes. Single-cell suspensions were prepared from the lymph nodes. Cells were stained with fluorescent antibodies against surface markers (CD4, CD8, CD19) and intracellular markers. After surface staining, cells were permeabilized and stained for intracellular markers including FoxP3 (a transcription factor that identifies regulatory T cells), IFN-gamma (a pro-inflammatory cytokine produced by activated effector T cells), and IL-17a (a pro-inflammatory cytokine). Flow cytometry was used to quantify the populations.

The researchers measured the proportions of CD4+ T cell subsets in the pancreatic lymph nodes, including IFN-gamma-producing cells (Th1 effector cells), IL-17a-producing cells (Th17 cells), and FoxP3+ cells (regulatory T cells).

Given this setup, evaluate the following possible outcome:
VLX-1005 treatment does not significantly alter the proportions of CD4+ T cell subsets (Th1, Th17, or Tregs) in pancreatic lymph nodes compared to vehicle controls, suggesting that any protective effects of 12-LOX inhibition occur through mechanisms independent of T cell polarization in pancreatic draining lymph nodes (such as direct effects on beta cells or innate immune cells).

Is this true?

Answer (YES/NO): NO